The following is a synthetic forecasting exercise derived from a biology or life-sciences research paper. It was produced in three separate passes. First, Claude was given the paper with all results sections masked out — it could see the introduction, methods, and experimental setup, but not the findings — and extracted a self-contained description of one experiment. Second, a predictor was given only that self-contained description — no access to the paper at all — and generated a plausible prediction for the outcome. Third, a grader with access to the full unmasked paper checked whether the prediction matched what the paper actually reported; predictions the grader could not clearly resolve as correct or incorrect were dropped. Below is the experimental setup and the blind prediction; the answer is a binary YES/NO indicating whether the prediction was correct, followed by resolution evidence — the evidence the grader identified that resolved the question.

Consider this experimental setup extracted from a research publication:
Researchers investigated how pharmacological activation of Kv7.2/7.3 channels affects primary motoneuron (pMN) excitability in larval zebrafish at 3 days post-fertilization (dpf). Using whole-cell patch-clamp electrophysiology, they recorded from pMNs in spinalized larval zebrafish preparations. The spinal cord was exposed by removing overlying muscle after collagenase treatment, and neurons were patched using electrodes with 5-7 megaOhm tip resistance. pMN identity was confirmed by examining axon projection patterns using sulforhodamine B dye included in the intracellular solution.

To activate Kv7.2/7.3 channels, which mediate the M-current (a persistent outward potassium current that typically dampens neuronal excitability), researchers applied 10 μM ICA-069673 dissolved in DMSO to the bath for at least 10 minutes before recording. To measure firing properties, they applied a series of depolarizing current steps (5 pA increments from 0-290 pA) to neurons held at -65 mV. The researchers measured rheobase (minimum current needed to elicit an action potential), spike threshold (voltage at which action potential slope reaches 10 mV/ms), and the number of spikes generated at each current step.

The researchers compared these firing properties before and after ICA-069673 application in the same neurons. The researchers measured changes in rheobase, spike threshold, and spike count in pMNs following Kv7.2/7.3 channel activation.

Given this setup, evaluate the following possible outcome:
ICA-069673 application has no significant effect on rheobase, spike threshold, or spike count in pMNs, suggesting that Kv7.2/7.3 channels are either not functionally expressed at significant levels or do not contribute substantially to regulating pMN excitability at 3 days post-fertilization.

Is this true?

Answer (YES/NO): NO